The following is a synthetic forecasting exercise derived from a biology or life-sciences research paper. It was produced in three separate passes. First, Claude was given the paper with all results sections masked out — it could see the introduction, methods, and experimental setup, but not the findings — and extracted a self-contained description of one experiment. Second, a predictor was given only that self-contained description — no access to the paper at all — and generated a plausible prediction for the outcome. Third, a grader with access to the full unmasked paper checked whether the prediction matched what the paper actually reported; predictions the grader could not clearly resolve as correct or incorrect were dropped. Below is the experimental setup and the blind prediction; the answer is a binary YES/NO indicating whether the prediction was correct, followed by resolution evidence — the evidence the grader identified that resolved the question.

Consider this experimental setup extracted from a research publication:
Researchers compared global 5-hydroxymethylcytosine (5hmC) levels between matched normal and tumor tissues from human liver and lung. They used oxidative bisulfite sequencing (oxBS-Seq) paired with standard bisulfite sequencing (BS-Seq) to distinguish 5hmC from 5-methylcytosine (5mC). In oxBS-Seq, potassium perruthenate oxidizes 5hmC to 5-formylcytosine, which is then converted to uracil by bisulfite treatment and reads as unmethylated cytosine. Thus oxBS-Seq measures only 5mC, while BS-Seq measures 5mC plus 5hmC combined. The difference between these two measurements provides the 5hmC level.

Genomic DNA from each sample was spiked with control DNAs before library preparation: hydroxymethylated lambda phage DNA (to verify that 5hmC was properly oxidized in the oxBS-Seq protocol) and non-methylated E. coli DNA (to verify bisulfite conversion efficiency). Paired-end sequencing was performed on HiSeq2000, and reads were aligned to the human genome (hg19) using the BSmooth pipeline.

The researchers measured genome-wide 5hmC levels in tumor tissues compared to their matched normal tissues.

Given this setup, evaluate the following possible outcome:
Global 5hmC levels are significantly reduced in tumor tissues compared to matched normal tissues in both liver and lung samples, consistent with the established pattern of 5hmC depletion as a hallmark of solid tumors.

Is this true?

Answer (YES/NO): YES